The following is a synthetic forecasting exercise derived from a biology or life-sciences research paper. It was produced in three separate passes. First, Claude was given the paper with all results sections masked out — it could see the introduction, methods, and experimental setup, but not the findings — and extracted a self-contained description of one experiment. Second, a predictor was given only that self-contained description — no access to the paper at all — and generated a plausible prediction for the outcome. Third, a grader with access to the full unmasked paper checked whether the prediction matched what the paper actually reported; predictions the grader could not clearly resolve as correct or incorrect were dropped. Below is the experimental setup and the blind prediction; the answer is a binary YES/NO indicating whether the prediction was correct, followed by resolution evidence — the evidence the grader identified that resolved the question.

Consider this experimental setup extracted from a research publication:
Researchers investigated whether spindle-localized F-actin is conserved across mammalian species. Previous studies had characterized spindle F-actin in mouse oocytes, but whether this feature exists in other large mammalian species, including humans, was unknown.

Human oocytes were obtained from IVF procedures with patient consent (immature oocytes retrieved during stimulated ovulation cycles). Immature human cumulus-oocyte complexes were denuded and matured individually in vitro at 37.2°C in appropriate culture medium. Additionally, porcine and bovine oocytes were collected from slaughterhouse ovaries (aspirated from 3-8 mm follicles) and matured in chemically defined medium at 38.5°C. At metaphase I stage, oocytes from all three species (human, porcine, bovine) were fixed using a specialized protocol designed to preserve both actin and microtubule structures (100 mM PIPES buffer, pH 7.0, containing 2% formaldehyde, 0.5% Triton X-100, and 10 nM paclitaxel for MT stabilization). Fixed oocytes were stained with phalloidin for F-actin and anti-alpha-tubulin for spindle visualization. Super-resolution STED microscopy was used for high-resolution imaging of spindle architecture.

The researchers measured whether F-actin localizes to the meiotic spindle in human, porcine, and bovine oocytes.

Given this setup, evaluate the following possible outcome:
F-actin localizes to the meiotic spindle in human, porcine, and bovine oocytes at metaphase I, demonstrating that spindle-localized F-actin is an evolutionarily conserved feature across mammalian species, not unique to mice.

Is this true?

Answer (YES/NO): YES